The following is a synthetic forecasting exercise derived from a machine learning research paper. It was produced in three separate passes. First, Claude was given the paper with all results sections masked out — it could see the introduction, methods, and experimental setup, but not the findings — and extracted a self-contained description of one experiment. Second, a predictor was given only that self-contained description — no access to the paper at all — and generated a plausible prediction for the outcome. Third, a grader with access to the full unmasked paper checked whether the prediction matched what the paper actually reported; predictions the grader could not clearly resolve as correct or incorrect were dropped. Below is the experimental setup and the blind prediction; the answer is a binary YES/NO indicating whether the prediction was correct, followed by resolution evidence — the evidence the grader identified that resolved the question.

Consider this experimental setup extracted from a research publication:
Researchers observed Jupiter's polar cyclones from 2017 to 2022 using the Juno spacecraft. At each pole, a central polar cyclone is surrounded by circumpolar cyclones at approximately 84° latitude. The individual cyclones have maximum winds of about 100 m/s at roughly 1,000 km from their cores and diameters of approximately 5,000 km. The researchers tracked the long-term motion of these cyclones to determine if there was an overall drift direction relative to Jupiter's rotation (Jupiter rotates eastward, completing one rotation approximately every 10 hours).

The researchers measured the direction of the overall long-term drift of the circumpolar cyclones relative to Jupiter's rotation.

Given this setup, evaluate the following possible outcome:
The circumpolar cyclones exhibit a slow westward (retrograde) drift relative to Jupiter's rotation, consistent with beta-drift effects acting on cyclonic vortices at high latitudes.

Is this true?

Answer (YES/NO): YES